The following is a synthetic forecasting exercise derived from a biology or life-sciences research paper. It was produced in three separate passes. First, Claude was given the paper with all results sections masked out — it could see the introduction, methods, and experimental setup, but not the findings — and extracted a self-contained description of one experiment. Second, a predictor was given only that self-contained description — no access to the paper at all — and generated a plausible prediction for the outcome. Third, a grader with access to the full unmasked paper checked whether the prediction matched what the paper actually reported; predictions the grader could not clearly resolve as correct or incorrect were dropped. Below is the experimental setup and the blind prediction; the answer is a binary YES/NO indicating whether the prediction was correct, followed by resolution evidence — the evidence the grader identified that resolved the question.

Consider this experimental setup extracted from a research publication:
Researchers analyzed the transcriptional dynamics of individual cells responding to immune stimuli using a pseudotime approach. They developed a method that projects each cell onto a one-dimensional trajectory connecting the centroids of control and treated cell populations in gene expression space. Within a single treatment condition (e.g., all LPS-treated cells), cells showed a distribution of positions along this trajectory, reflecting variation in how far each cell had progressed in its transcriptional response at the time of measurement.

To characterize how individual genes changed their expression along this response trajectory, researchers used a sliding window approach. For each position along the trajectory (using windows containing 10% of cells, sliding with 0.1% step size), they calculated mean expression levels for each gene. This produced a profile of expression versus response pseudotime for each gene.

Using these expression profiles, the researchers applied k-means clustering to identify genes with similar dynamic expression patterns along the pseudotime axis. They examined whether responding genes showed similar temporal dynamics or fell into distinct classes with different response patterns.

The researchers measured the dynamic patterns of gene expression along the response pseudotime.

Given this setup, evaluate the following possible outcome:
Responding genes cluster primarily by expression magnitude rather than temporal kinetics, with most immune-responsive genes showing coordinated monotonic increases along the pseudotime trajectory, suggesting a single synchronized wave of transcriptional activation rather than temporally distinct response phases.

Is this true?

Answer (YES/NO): NO